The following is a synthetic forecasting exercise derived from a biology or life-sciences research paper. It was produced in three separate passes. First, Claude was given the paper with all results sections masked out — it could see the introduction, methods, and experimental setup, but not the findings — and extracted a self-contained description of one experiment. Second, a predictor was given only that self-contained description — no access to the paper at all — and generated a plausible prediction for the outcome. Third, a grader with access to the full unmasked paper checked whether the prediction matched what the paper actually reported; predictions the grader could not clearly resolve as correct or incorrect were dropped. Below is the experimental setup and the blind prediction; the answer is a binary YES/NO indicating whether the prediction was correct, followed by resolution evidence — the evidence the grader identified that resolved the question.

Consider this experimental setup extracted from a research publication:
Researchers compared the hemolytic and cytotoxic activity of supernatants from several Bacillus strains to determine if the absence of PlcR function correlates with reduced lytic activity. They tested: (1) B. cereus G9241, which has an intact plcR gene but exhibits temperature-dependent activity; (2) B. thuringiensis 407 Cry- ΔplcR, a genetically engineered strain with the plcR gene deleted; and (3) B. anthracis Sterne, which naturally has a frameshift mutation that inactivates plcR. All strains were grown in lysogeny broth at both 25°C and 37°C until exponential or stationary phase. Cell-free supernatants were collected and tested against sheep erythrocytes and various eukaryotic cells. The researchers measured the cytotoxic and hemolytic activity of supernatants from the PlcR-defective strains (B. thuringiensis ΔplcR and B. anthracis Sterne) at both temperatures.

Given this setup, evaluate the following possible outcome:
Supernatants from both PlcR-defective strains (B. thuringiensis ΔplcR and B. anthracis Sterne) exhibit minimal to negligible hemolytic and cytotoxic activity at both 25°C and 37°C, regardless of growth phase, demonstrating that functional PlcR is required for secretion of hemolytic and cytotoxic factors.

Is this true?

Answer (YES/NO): YES